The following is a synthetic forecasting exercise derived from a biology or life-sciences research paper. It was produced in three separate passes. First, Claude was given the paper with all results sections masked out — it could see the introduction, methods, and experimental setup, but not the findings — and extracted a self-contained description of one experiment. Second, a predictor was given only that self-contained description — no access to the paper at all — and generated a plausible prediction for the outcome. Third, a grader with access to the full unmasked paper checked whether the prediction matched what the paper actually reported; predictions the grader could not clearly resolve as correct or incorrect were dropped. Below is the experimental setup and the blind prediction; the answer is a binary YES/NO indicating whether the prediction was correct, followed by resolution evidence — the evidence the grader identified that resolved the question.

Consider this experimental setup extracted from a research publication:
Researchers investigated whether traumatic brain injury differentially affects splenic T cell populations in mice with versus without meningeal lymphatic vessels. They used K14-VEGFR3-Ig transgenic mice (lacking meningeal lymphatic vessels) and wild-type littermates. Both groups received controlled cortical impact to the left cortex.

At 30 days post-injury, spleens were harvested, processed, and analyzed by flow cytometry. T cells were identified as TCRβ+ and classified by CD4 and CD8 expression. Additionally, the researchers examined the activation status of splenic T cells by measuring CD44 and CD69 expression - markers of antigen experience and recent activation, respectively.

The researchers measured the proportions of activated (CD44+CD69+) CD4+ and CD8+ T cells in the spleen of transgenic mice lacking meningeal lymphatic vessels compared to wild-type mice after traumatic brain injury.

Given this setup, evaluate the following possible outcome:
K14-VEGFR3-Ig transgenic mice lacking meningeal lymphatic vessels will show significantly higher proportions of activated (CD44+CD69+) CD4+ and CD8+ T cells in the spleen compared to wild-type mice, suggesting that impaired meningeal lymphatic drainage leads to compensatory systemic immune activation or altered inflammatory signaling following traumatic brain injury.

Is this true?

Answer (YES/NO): NO